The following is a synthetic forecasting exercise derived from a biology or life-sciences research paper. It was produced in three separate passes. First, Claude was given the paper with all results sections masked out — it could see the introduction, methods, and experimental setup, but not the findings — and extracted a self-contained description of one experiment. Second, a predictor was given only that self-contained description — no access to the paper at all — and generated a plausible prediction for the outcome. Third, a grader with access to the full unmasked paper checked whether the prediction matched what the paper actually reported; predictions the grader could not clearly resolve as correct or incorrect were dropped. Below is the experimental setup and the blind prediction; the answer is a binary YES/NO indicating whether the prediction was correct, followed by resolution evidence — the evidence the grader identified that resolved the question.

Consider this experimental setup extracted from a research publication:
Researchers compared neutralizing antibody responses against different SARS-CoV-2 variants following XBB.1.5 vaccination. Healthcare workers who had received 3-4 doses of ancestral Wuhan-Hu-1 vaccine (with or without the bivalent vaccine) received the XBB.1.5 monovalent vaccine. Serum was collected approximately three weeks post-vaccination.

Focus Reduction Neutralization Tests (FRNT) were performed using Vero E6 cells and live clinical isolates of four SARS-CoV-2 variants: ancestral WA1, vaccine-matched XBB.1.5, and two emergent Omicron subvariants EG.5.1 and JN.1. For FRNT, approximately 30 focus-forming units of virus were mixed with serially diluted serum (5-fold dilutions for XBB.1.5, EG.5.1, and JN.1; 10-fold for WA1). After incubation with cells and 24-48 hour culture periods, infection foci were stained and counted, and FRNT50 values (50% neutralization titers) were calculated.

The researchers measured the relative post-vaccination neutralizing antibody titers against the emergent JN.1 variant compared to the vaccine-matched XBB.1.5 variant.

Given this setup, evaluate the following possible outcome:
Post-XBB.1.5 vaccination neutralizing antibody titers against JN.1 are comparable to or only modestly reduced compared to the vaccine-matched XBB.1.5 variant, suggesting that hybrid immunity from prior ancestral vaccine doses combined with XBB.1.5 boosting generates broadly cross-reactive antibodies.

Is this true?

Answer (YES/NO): NO